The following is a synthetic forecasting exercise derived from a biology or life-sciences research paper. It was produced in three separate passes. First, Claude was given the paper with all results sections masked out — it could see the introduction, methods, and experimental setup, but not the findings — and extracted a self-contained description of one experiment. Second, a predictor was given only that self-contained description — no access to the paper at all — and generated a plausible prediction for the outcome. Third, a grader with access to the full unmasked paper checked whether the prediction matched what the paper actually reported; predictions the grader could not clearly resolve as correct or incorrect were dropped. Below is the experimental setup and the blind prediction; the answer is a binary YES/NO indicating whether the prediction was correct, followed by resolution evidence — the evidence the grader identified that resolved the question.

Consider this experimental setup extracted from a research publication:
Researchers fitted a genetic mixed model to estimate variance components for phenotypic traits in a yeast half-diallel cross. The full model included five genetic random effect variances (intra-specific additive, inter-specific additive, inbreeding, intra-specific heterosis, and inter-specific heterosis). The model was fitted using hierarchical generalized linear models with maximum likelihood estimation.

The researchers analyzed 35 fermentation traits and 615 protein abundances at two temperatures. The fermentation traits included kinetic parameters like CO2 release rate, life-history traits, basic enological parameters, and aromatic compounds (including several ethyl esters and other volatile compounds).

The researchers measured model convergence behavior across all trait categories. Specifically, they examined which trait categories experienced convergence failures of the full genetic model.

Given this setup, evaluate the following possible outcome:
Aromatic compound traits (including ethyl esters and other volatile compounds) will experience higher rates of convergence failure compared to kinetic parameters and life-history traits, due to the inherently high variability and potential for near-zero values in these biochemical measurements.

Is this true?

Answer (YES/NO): YES